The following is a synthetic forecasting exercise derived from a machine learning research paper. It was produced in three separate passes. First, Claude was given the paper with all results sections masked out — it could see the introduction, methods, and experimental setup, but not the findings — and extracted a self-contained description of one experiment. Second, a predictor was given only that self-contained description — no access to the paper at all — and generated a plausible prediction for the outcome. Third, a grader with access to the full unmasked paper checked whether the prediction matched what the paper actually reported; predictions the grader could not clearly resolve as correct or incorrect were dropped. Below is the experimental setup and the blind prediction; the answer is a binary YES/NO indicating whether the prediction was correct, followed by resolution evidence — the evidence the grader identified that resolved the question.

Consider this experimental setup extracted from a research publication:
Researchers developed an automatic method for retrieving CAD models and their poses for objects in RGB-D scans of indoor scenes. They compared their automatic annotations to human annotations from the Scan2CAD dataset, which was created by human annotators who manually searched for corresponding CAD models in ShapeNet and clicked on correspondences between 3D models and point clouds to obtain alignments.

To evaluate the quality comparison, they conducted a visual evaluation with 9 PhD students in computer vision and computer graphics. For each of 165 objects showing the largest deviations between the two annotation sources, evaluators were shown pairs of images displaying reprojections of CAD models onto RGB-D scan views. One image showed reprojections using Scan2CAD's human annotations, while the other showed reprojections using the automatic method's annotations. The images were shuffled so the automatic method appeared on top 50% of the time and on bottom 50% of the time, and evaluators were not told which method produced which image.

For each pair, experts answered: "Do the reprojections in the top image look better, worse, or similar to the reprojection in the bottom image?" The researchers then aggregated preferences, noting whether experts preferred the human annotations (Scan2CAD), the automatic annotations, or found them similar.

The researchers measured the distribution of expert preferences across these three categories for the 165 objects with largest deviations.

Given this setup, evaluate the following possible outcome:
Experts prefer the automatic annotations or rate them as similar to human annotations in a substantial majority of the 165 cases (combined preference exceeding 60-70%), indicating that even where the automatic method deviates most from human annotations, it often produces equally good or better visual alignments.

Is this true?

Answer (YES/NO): NO